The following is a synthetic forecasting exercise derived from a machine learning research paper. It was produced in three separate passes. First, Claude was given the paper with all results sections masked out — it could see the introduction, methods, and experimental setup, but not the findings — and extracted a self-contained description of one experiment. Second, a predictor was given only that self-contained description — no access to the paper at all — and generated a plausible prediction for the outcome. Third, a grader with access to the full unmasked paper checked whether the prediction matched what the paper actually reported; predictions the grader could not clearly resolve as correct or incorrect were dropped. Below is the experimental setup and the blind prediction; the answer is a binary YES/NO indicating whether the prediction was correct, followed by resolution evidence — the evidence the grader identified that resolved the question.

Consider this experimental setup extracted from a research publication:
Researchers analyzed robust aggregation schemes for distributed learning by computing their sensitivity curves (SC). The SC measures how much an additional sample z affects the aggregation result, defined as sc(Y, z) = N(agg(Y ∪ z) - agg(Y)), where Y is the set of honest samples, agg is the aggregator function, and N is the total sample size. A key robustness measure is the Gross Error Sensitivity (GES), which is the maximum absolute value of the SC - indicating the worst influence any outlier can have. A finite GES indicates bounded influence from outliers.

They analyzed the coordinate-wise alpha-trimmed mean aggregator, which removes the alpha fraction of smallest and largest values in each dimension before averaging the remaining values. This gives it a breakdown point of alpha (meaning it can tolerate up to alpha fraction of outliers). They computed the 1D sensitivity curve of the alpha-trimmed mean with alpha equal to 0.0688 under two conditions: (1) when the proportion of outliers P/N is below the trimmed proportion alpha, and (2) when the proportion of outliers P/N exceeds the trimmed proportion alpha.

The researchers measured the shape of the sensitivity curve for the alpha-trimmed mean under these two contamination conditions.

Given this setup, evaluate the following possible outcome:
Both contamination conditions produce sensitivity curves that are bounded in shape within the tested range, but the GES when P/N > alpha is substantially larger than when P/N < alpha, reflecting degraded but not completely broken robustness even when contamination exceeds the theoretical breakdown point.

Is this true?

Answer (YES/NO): NO